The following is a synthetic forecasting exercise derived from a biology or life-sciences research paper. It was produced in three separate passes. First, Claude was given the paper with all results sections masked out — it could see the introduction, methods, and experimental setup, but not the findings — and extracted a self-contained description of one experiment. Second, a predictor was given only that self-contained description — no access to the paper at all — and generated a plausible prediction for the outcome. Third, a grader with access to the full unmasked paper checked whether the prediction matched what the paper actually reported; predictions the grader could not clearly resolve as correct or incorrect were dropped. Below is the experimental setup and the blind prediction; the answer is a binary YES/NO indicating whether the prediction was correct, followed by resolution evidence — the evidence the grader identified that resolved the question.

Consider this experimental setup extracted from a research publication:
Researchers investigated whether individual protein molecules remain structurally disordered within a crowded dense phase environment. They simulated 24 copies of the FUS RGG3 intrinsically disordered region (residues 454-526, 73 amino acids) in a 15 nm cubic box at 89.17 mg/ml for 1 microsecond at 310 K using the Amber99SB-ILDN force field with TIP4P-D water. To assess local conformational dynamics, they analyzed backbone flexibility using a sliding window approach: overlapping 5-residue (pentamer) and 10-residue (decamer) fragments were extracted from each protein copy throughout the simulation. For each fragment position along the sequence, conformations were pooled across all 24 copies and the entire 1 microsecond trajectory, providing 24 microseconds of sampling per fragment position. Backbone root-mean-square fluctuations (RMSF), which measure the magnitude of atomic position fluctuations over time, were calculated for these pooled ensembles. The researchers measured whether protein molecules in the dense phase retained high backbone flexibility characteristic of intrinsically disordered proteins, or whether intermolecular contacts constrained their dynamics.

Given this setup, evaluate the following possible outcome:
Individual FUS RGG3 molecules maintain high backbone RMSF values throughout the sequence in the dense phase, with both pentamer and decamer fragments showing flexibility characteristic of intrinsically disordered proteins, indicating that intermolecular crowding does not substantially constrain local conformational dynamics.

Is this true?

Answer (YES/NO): YES